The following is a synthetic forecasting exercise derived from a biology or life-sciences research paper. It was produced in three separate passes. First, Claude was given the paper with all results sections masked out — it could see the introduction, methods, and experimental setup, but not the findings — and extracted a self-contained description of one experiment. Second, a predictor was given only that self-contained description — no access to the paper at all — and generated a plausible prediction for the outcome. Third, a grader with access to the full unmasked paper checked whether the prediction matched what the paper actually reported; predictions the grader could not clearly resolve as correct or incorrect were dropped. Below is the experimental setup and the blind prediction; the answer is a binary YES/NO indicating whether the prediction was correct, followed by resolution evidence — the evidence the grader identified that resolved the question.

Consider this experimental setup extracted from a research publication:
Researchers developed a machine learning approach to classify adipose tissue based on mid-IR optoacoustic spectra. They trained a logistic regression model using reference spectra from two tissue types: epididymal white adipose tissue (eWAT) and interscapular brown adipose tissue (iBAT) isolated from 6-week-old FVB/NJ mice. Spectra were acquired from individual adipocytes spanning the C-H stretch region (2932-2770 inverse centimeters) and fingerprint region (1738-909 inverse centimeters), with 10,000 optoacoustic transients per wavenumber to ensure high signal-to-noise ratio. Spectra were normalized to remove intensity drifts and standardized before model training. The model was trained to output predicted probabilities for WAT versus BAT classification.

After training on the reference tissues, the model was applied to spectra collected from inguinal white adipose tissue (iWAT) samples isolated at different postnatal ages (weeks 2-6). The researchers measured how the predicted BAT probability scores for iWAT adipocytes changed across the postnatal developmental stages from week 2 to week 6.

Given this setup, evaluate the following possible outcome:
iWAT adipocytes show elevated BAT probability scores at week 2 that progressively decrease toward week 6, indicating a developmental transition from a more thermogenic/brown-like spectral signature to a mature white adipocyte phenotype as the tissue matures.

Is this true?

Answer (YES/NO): NO